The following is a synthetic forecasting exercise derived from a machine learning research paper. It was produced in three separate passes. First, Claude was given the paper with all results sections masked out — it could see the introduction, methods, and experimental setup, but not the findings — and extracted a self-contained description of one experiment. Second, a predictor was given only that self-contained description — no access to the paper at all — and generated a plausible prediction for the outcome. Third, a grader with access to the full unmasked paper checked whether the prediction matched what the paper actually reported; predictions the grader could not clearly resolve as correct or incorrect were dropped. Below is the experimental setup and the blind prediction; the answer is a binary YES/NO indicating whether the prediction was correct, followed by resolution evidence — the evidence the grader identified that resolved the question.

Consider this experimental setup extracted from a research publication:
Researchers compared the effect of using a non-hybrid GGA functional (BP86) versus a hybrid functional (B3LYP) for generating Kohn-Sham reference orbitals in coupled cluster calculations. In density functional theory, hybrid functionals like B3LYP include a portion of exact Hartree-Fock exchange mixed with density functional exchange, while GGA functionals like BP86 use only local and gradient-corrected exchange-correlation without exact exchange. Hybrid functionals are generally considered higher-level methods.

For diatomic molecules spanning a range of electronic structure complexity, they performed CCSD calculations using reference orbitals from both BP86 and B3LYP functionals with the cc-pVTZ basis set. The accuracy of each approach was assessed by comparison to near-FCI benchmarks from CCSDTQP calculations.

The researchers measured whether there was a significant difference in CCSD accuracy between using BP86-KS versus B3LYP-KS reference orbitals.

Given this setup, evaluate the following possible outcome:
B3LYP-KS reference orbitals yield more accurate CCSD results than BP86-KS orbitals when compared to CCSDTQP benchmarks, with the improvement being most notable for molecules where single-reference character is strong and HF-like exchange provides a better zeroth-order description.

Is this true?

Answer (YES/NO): NO